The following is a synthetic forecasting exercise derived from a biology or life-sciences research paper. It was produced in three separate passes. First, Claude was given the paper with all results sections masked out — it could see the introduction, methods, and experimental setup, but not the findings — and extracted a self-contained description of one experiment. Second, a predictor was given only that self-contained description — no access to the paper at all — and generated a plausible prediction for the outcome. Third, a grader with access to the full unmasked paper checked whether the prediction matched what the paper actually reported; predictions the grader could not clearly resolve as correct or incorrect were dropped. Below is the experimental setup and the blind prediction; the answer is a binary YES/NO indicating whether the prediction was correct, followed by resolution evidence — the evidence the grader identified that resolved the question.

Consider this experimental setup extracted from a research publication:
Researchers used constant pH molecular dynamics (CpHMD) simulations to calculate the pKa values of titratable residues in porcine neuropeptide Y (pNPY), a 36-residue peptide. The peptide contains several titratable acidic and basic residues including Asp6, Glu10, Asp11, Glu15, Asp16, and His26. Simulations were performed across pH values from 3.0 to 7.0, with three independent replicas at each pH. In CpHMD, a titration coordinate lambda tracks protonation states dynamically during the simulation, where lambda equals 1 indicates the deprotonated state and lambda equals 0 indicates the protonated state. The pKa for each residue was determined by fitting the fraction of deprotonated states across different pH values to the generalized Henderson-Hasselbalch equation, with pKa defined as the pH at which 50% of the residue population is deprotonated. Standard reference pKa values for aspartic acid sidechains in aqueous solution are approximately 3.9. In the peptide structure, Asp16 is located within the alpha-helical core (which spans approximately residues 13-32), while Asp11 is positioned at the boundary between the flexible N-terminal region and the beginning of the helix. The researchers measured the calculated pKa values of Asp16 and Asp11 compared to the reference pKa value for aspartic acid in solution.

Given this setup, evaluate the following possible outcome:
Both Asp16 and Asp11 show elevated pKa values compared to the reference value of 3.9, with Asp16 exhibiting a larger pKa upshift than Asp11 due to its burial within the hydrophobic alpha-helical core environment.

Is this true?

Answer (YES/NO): NO